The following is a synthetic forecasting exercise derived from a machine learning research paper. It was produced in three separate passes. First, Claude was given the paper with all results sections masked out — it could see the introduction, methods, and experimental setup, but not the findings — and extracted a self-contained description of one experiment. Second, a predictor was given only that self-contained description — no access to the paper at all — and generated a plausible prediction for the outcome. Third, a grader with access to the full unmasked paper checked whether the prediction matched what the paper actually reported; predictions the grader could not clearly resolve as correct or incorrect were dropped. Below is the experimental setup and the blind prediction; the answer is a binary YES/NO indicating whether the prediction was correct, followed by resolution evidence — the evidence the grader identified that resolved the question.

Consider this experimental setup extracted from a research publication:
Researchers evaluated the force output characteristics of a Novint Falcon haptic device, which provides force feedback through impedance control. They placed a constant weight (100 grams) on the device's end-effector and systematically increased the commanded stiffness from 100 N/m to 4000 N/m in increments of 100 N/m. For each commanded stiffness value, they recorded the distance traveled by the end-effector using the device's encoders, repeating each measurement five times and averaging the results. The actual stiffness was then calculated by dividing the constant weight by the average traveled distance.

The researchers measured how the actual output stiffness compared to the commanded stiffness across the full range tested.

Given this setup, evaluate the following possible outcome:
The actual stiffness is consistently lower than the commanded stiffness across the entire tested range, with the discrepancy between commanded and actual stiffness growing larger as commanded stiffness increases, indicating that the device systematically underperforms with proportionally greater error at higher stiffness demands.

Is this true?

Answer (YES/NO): YES